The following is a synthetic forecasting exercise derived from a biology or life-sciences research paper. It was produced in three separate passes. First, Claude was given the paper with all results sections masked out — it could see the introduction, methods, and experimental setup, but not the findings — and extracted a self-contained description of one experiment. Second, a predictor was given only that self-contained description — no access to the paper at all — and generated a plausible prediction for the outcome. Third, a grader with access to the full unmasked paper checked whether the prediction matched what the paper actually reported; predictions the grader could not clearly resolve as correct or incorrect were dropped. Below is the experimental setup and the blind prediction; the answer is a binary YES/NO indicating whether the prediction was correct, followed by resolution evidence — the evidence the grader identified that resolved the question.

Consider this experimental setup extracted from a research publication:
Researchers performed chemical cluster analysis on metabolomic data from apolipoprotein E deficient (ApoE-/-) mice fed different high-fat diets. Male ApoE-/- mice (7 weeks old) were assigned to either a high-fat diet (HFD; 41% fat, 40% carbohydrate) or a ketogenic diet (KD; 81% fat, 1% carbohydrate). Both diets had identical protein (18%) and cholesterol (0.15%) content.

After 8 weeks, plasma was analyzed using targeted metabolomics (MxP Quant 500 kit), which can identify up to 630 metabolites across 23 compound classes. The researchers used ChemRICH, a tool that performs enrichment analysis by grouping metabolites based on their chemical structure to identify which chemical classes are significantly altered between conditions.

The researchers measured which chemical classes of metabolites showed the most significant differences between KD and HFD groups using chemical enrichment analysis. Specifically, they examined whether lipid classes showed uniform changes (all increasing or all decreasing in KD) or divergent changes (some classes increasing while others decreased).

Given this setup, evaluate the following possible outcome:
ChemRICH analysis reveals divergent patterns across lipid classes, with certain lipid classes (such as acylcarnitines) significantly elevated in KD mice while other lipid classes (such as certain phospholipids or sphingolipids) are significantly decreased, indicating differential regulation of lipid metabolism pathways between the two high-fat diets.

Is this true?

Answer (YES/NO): YES